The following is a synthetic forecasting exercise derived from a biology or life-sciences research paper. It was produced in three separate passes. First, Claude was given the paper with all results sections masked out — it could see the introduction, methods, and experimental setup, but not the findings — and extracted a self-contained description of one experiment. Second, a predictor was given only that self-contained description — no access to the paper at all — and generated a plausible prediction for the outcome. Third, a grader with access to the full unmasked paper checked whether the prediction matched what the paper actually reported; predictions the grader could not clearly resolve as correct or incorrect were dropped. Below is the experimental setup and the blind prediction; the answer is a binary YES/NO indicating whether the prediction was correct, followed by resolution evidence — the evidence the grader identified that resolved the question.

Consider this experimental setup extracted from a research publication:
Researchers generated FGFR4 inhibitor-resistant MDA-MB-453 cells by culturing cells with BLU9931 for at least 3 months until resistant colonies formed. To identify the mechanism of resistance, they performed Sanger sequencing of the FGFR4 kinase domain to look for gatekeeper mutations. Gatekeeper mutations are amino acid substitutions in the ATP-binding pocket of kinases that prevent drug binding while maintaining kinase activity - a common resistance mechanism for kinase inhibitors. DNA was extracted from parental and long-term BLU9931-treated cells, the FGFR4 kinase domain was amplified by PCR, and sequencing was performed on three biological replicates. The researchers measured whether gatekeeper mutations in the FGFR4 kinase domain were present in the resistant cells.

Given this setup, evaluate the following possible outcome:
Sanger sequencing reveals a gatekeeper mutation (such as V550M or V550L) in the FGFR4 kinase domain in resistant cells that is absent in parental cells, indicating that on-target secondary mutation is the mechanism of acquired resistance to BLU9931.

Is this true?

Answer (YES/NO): NO